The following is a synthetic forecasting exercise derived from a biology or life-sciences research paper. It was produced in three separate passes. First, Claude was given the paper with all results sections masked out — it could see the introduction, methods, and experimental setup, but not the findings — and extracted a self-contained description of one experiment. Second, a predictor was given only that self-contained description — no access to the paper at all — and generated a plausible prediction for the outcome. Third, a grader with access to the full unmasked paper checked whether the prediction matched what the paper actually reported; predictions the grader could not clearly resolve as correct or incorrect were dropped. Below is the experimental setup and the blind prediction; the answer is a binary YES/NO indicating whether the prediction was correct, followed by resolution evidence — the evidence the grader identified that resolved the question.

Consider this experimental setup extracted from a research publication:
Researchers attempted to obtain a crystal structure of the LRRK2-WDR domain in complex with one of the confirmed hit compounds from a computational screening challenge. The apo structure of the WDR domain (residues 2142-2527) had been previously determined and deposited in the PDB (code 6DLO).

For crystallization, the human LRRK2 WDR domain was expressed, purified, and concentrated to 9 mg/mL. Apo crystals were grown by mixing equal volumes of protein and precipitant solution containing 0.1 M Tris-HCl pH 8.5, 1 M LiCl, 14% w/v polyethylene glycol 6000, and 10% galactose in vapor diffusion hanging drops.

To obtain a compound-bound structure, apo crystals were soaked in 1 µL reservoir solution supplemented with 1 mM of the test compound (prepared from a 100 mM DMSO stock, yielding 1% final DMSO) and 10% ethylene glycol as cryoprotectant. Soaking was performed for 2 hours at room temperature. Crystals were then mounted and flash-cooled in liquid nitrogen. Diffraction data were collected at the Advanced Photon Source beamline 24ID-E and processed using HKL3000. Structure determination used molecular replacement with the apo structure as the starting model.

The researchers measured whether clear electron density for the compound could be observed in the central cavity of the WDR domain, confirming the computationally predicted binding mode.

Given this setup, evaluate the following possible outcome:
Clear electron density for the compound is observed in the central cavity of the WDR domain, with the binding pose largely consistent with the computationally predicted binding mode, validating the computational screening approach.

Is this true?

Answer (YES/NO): NO